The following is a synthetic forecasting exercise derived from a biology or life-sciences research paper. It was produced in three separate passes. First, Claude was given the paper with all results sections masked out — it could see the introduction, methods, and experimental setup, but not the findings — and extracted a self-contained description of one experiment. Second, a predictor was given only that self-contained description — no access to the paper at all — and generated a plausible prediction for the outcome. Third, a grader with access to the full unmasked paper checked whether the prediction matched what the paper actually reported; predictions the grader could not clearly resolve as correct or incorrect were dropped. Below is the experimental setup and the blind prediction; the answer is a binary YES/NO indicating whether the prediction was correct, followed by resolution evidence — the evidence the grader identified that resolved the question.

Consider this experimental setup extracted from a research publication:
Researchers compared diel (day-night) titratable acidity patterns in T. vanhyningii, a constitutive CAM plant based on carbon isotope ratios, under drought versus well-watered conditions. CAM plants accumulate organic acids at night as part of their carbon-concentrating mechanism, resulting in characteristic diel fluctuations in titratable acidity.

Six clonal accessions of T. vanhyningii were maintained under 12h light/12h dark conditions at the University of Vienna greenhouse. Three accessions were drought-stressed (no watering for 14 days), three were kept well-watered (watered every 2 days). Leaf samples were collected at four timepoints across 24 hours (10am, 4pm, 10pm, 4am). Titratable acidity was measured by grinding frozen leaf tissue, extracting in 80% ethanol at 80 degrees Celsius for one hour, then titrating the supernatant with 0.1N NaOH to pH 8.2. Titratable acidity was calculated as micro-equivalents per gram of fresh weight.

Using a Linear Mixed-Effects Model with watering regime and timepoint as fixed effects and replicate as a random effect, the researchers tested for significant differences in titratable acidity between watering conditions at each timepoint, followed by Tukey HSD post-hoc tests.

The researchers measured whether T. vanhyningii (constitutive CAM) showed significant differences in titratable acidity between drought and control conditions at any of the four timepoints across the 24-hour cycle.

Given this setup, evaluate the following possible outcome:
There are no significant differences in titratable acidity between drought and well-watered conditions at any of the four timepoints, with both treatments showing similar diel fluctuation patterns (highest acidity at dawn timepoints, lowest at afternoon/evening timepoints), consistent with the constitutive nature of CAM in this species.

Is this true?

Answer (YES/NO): YES